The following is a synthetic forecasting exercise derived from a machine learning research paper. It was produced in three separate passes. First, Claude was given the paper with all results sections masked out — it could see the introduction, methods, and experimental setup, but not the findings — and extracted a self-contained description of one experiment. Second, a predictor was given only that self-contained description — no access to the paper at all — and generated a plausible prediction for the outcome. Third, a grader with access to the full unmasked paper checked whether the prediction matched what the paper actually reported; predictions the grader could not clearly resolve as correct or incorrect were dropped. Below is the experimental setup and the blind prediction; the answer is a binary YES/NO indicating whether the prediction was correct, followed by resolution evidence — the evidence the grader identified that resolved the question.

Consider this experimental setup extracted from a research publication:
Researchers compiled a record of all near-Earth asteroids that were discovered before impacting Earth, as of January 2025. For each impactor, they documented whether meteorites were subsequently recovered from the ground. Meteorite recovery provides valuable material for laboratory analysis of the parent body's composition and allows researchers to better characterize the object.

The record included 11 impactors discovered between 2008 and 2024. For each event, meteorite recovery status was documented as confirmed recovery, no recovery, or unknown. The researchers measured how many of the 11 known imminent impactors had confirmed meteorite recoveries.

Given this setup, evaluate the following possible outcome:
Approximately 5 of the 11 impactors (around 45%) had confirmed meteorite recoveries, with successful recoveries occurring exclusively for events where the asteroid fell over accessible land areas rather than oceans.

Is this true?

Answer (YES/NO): NO